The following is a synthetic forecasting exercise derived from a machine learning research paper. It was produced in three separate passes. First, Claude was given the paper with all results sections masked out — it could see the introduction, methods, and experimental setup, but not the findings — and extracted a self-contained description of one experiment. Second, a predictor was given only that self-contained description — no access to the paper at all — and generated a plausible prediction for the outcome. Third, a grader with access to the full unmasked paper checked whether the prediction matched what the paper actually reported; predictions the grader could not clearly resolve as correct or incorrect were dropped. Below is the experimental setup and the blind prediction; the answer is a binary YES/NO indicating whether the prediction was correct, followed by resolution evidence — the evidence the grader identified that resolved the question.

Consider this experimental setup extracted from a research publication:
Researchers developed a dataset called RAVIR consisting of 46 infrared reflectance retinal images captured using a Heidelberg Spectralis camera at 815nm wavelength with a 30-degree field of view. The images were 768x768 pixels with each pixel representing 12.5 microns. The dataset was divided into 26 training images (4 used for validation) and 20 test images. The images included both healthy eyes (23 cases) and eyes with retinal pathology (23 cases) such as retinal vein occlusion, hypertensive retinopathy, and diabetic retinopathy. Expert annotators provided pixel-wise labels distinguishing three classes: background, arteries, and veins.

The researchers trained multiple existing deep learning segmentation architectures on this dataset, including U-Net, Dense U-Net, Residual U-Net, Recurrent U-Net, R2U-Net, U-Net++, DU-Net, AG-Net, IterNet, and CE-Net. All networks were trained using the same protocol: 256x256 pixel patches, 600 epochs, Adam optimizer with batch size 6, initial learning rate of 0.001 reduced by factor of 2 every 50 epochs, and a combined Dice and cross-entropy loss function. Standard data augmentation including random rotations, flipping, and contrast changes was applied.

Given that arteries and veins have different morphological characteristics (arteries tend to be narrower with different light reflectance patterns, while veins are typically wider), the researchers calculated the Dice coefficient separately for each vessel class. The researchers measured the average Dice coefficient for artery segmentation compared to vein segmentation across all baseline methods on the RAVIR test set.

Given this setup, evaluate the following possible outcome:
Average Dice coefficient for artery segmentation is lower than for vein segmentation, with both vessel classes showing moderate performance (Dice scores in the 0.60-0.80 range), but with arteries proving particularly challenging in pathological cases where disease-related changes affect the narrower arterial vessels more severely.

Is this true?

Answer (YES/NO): NO